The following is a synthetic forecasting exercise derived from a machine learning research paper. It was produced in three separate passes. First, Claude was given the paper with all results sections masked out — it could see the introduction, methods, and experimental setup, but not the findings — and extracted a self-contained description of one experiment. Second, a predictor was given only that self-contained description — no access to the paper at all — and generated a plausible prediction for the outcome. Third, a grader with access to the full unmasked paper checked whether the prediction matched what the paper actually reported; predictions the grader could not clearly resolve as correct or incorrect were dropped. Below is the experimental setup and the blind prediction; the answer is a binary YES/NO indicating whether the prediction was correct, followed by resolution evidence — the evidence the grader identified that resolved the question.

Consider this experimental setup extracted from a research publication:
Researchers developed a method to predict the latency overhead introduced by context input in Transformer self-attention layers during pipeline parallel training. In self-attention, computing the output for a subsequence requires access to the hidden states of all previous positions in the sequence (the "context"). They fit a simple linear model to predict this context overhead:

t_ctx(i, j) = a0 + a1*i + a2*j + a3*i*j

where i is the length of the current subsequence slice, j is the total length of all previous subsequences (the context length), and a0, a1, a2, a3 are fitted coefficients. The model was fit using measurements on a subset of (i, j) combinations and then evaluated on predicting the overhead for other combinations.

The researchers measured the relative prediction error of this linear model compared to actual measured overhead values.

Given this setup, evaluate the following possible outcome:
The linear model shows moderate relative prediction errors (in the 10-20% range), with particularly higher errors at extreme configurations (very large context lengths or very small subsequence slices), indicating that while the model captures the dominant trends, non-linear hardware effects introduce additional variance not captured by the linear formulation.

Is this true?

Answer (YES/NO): NO